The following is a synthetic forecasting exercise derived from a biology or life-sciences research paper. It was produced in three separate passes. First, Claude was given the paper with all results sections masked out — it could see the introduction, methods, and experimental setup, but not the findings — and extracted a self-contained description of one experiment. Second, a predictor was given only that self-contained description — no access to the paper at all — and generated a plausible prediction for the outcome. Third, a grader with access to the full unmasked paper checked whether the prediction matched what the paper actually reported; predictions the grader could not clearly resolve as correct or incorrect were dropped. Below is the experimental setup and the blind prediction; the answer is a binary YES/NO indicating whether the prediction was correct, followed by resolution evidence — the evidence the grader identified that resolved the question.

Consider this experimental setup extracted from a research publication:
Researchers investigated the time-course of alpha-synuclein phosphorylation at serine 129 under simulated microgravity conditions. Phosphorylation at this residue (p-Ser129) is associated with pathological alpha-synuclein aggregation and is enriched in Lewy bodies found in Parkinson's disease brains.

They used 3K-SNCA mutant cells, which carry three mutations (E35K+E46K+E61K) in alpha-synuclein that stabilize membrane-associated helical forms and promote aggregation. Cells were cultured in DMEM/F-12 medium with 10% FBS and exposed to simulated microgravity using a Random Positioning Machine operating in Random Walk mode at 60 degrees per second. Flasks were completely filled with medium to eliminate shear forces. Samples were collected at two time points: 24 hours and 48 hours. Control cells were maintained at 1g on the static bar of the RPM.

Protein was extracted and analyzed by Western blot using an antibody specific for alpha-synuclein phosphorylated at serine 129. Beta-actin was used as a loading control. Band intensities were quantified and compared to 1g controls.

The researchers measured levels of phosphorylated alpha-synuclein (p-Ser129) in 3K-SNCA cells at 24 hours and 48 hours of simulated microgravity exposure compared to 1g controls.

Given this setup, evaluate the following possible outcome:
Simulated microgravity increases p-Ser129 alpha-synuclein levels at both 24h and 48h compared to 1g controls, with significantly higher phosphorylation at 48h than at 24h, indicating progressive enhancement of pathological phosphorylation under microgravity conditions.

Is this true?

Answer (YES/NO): YES